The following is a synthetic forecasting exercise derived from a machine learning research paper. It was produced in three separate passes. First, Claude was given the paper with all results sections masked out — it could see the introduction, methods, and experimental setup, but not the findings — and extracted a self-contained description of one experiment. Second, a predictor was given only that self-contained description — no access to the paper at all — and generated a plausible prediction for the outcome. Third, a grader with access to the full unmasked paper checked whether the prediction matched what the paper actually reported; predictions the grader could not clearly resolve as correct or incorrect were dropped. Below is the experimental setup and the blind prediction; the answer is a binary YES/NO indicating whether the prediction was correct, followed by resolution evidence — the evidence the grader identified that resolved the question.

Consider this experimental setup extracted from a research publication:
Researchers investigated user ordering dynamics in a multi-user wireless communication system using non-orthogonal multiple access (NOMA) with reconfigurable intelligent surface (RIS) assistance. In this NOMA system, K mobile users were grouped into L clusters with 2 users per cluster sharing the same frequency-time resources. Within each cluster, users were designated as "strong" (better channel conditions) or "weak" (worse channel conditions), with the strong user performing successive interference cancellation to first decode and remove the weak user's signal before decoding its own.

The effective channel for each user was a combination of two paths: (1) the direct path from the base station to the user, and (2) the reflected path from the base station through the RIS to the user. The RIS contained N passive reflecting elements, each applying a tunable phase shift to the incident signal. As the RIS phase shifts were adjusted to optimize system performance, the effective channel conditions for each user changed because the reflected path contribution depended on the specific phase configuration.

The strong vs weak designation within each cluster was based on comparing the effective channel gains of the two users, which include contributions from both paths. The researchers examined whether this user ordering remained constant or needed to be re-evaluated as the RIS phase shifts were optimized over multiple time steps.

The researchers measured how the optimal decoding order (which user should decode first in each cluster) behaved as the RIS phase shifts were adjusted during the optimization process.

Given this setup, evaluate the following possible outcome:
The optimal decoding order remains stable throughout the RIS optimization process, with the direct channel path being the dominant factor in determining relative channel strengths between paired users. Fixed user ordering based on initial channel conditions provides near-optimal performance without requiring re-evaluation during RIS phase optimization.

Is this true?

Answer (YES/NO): NO